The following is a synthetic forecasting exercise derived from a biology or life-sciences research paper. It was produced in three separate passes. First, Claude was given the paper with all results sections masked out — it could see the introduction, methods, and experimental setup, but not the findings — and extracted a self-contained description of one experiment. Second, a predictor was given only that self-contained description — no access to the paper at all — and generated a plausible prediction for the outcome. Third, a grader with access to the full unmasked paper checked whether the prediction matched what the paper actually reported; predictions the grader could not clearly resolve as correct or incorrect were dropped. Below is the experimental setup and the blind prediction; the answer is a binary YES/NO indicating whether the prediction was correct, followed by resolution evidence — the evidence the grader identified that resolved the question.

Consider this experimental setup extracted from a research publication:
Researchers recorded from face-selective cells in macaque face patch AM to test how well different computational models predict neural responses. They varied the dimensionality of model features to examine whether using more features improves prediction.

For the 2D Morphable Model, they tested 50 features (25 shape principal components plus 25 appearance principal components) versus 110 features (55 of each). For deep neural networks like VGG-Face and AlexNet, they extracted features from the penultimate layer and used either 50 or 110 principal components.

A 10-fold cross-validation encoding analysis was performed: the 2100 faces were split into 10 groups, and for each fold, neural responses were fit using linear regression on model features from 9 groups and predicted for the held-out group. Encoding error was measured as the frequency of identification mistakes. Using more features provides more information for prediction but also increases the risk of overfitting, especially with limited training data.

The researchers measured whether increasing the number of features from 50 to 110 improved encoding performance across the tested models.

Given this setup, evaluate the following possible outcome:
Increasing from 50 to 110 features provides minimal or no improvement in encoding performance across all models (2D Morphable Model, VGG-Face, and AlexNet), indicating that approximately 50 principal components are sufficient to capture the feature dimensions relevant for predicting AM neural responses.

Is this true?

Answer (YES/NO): NO